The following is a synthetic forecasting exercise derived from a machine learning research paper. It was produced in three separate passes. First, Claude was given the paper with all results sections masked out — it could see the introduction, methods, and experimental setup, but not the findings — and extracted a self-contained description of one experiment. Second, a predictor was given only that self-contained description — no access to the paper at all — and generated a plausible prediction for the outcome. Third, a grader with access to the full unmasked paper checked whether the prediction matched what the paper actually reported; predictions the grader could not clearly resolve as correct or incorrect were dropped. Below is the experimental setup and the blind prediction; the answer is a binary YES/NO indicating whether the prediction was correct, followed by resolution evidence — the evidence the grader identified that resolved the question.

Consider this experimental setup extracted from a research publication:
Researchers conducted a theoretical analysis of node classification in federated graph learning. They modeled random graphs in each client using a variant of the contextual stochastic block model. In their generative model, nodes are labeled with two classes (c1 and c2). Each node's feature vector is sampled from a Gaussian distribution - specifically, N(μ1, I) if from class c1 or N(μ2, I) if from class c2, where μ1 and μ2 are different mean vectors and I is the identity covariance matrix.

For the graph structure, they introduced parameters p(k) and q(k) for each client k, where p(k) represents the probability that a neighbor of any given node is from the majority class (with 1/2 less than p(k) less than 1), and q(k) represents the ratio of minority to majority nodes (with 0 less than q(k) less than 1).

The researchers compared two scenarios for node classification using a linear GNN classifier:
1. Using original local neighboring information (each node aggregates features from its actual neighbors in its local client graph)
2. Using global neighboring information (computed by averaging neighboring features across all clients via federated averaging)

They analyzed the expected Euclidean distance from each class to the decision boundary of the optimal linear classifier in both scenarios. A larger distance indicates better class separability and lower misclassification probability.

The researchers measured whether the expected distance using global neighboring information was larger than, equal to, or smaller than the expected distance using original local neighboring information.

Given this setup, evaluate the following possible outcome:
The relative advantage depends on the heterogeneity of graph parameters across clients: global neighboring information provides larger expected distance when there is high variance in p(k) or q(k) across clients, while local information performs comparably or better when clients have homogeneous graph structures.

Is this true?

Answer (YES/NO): NO